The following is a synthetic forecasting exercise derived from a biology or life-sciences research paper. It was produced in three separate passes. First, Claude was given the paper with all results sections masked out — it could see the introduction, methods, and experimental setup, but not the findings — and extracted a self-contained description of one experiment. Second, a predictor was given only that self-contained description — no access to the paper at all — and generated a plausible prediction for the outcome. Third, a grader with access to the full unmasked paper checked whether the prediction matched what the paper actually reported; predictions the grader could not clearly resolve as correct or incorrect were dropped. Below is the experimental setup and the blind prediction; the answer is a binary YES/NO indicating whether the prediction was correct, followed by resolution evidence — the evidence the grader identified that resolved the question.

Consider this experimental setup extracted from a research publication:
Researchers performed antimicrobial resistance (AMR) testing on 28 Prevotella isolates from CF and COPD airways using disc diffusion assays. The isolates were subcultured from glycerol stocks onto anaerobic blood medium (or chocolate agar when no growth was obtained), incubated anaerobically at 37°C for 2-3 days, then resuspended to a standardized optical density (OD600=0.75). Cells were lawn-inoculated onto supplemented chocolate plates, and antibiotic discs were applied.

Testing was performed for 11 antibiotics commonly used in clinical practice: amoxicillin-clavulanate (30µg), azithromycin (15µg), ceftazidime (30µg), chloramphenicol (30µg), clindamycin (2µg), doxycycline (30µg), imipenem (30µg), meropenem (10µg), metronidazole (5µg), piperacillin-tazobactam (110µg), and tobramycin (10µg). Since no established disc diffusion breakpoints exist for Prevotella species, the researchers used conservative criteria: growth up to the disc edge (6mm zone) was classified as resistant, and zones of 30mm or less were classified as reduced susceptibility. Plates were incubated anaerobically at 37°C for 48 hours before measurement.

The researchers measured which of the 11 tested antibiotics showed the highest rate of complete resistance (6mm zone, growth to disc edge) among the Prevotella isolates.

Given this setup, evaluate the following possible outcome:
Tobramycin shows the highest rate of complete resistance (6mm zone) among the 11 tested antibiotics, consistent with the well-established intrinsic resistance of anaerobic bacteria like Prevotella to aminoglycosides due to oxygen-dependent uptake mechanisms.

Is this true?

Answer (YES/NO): YES